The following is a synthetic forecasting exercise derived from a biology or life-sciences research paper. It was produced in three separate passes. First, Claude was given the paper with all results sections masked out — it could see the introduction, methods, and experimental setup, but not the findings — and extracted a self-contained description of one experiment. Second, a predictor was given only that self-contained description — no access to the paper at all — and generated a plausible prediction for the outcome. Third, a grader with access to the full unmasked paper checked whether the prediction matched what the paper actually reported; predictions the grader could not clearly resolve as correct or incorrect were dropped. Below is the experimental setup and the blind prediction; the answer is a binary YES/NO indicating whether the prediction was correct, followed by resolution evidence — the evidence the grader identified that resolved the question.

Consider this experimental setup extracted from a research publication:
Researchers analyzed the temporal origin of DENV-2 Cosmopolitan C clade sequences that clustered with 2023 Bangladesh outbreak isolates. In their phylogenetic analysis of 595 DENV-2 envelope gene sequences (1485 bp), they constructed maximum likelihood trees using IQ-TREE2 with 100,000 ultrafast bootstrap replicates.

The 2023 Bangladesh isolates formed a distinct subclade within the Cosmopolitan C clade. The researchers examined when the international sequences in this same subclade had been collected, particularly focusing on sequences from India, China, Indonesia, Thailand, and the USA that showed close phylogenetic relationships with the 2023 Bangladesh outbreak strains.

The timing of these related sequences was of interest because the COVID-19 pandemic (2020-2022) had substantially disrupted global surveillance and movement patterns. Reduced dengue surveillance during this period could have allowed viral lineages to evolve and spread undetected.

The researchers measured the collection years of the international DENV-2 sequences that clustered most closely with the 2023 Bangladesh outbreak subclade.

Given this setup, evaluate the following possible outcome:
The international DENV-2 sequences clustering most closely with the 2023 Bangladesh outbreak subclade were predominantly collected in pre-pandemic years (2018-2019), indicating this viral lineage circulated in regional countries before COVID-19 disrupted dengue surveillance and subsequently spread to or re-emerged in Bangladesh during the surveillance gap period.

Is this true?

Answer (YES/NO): NO